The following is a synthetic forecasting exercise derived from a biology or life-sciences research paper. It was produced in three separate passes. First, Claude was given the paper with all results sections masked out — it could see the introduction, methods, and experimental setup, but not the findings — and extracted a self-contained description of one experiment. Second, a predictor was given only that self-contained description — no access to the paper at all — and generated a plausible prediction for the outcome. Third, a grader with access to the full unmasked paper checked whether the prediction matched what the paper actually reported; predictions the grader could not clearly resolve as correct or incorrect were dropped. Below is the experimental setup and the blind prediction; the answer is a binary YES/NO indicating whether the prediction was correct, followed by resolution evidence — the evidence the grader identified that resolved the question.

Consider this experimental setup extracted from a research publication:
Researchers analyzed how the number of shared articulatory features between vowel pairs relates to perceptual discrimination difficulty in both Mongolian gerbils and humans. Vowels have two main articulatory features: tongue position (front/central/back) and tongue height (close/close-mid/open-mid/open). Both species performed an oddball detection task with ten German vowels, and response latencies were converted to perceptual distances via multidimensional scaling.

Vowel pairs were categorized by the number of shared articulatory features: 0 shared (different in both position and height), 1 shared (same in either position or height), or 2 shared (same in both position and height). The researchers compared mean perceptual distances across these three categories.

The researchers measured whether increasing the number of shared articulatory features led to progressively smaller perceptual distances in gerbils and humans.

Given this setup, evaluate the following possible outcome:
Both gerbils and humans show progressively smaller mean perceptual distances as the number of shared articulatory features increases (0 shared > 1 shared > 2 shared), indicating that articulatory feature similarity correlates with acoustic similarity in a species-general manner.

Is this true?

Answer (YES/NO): NO